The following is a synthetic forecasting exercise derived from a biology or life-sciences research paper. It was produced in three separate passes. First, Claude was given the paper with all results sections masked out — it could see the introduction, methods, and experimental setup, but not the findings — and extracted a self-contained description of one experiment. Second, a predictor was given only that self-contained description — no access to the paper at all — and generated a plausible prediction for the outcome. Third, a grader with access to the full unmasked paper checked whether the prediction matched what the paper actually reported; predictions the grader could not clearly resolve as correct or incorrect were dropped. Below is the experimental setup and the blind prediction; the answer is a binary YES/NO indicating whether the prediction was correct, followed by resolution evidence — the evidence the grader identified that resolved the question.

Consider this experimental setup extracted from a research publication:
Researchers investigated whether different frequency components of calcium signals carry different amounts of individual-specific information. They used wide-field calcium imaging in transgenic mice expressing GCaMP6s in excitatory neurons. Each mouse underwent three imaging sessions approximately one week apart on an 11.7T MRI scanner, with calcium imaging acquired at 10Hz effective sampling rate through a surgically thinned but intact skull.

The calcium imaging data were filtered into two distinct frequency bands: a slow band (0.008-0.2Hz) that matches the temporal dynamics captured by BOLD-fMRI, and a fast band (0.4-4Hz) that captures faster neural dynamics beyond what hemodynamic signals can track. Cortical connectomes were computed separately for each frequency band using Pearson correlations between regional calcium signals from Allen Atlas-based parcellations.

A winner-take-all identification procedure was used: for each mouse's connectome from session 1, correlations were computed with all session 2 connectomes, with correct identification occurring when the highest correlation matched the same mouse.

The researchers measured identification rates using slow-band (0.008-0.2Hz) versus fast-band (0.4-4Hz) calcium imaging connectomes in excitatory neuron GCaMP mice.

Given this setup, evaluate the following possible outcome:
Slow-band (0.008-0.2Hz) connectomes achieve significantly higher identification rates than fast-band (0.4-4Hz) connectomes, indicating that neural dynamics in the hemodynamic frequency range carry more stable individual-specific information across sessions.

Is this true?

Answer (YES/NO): NO